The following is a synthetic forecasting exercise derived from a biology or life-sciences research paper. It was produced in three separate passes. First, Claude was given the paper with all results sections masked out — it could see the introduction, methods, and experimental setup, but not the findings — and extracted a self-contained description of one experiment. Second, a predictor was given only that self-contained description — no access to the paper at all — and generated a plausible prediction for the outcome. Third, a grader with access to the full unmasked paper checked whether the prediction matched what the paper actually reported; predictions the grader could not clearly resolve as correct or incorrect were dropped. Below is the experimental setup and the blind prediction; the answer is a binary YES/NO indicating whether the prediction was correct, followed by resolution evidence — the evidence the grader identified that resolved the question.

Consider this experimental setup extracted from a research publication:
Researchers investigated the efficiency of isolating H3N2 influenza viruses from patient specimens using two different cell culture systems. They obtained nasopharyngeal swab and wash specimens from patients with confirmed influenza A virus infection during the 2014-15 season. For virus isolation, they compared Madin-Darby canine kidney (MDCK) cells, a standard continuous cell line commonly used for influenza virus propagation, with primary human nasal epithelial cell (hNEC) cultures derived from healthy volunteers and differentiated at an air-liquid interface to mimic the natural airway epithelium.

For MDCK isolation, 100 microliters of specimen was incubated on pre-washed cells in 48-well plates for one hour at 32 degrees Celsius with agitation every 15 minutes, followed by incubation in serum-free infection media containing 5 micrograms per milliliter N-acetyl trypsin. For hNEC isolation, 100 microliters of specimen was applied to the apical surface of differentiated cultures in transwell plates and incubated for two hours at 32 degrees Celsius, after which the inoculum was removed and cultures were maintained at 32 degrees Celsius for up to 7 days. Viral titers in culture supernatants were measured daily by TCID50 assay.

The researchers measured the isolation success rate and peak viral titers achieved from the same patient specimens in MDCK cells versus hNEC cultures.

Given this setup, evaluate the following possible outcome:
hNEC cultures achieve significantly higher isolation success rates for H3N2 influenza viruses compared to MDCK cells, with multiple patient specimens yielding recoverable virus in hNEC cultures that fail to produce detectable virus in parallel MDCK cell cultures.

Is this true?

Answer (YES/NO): YES